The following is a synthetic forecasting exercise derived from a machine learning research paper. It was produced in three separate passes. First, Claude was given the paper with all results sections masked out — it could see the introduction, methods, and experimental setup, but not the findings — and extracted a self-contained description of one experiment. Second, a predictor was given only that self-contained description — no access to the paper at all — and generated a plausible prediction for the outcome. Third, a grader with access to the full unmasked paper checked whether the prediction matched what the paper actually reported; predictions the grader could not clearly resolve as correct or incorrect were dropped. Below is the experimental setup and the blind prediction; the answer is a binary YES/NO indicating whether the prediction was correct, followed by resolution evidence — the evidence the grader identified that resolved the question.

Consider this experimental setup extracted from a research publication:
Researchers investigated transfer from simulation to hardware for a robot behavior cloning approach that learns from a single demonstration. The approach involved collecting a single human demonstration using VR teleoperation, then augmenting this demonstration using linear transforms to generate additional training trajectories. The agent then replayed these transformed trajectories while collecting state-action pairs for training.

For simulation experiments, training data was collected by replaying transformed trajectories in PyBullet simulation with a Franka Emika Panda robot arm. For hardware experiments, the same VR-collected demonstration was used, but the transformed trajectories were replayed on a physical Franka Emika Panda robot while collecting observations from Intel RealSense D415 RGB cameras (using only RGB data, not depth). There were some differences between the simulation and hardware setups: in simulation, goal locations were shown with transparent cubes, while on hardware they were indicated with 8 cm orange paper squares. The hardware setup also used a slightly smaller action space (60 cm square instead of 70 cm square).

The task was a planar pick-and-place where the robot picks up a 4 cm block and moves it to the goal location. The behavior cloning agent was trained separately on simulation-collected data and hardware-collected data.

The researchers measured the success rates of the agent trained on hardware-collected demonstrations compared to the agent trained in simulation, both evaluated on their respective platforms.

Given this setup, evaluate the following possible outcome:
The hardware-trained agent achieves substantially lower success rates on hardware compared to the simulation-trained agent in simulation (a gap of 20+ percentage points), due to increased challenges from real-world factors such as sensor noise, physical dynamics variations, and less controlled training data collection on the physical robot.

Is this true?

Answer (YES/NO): NO